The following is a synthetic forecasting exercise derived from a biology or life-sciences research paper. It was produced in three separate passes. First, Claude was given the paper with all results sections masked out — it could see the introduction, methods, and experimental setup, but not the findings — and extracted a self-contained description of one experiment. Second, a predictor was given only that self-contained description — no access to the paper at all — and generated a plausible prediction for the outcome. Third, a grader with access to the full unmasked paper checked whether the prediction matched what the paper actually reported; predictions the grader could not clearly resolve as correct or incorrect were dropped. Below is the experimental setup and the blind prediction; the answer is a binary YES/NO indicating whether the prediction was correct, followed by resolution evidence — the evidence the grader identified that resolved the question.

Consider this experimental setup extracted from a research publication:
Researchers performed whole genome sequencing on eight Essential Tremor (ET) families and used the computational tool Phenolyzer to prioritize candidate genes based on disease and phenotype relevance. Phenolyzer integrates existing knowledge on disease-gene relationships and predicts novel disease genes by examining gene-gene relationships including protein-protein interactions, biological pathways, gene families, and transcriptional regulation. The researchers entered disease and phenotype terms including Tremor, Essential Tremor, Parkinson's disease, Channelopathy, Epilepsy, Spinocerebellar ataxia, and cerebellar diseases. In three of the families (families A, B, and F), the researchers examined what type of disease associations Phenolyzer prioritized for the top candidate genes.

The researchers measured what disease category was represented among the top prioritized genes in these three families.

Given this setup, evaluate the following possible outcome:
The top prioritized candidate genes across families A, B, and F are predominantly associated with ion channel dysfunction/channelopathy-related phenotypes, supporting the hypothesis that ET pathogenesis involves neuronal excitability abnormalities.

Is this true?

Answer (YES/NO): NO